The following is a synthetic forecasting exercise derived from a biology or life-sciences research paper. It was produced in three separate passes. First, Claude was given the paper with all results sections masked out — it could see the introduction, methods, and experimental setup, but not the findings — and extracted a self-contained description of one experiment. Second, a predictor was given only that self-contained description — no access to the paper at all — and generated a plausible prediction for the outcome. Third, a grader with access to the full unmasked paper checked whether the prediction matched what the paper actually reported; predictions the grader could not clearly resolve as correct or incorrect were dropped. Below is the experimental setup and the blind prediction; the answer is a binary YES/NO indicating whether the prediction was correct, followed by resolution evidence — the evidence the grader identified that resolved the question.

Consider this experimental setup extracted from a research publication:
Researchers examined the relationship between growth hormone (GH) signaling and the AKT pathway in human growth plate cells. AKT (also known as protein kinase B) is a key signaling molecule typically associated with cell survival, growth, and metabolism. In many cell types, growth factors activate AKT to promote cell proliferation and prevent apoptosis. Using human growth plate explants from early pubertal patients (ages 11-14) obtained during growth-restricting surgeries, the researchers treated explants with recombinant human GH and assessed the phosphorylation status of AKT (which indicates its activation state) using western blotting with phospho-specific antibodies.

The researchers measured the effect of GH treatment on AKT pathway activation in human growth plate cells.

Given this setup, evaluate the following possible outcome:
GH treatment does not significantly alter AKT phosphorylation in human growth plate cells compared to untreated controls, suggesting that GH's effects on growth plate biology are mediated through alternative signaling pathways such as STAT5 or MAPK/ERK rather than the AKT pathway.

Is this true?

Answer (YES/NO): NO